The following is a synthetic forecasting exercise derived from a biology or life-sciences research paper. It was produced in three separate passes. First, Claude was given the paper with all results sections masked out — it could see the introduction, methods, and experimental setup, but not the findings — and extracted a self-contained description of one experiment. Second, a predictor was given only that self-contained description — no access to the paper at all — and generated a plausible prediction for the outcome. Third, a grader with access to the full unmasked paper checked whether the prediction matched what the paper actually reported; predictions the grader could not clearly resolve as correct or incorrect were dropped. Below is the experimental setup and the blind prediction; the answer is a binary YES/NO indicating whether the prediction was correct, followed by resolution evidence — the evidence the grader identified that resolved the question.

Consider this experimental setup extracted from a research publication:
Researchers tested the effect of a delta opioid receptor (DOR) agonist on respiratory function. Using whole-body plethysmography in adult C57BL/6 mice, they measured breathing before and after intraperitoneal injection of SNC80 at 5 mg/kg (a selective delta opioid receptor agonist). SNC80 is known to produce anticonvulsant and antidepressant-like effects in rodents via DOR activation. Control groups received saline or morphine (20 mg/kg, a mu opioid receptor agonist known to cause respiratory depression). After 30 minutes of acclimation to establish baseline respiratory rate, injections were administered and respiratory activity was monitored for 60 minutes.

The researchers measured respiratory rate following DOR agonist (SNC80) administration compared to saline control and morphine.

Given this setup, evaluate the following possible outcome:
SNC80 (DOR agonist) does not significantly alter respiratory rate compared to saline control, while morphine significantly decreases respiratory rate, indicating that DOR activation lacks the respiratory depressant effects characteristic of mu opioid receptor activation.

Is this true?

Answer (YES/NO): NO